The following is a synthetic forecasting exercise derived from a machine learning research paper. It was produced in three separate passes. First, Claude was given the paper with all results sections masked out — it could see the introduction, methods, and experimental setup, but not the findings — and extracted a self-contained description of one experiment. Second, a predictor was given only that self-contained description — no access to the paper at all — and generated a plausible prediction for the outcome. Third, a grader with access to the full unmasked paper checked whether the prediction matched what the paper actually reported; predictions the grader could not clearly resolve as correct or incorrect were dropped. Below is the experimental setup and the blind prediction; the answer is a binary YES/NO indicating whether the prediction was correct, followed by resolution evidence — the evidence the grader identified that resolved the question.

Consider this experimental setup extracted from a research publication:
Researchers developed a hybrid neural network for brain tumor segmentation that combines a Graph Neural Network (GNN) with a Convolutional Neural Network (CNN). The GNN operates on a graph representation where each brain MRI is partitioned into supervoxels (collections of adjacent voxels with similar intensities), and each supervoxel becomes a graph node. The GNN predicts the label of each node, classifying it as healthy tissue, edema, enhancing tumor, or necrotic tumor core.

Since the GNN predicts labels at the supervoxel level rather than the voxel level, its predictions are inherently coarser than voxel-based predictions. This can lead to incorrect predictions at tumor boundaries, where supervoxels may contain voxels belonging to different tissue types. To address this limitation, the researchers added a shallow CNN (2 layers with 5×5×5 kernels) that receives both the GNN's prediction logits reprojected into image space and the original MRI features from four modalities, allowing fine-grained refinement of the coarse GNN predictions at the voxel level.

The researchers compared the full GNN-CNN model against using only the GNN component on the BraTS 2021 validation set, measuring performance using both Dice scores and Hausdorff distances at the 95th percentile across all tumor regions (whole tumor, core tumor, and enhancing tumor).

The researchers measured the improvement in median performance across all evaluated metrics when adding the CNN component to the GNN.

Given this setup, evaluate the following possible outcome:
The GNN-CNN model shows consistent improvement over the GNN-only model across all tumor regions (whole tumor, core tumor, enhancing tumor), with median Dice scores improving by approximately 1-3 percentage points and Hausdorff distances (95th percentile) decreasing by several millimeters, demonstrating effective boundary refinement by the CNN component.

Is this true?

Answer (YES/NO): NO